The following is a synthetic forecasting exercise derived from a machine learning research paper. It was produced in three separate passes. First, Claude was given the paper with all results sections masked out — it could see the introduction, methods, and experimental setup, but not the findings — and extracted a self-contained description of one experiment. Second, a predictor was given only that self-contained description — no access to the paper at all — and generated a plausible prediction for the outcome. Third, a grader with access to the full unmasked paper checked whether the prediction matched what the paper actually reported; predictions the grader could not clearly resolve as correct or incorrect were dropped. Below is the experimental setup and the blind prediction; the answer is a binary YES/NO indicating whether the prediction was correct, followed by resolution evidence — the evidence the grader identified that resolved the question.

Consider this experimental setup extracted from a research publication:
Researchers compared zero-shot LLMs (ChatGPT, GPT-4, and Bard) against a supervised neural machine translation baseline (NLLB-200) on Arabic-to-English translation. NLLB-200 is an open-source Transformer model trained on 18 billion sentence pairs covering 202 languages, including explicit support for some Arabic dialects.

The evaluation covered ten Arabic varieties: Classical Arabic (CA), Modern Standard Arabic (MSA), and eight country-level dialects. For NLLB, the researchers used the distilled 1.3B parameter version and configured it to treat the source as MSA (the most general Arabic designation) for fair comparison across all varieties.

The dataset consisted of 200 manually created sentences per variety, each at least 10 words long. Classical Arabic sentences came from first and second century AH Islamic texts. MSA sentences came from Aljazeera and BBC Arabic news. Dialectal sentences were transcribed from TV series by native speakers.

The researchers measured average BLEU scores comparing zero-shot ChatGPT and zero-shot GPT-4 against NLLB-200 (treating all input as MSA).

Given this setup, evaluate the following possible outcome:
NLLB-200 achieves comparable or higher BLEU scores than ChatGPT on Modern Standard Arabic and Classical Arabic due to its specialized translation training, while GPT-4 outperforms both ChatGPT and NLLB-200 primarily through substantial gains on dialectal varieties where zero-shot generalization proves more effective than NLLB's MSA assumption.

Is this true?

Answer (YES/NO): NO